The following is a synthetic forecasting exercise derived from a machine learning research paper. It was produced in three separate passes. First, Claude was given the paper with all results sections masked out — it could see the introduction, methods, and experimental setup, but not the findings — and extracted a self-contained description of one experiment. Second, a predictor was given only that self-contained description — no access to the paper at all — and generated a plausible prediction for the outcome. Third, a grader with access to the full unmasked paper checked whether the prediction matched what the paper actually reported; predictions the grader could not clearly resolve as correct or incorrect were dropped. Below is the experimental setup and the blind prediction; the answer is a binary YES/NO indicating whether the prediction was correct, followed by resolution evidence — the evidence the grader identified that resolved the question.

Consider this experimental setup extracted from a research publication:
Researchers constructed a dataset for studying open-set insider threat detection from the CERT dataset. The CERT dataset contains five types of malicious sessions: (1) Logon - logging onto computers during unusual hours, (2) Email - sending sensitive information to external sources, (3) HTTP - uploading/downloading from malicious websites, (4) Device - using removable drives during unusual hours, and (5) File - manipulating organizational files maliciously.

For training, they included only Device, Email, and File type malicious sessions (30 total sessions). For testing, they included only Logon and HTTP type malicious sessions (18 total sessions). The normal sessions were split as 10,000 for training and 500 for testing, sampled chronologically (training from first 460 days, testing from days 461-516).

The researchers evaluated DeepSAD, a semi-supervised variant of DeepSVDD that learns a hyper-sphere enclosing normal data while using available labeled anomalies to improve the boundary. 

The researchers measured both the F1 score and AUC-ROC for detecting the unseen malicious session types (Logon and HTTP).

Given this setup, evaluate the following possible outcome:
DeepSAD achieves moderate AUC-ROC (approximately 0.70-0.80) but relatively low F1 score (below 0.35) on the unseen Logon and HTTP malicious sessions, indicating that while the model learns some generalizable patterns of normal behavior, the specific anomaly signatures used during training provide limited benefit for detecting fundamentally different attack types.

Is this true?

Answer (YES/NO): NO